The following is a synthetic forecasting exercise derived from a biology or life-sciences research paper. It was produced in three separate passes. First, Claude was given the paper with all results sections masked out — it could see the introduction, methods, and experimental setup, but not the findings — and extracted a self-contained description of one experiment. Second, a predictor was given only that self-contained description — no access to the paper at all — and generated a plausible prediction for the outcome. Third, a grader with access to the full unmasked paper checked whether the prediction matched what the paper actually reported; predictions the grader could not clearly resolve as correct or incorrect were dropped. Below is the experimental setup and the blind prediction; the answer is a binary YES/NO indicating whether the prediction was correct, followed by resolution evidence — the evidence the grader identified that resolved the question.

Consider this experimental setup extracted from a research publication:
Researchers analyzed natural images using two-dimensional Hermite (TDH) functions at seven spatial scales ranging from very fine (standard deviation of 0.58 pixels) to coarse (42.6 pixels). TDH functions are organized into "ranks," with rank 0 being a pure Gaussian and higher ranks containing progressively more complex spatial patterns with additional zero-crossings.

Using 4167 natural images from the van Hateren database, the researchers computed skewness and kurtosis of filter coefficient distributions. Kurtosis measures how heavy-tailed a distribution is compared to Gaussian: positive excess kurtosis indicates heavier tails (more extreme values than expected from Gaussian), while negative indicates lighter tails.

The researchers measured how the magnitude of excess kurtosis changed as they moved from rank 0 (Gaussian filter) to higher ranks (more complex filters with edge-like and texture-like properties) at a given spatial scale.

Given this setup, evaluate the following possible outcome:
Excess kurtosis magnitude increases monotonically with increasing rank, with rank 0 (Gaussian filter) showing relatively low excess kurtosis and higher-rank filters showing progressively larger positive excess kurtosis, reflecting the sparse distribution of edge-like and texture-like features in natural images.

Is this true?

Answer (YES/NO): NO